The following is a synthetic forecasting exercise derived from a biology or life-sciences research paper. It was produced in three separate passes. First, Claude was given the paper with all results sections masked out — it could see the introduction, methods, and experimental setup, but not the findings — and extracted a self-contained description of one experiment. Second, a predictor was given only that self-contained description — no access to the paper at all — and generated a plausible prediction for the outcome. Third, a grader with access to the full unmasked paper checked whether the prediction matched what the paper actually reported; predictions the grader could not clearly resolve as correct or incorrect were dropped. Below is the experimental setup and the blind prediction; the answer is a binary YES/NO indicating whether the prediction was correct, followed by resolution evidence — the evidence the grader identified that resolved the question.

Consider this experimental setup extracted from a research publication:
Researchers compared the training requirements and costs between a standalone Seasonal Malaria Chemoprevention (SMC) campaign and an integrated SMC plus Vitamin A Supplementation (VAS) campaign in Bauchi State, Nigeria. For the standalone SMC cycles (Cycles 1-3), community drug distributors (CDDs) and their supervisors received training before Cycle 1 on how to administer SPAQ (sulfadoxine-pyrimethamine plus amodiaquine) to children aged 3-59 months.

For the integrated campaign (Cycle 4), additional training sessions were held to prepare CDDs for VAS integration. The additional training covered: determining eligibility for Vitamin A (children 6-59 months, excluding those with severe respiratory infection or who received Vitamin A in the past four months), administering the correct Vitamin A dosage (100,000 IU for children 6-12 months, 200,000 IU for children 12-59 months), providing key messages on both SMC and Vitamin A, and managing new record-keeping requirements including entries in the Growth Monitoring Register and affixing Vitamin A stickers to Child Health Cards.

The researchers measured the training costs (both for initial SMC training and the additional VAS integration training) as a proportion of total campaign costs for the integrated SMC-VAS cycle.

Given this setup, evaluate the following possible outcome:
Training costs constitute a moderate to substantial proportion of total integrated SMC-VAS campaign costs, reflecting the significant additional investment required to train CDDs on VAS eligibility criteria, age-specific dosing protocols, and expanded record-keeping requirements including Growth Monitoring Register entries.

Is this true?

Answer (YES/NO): YES